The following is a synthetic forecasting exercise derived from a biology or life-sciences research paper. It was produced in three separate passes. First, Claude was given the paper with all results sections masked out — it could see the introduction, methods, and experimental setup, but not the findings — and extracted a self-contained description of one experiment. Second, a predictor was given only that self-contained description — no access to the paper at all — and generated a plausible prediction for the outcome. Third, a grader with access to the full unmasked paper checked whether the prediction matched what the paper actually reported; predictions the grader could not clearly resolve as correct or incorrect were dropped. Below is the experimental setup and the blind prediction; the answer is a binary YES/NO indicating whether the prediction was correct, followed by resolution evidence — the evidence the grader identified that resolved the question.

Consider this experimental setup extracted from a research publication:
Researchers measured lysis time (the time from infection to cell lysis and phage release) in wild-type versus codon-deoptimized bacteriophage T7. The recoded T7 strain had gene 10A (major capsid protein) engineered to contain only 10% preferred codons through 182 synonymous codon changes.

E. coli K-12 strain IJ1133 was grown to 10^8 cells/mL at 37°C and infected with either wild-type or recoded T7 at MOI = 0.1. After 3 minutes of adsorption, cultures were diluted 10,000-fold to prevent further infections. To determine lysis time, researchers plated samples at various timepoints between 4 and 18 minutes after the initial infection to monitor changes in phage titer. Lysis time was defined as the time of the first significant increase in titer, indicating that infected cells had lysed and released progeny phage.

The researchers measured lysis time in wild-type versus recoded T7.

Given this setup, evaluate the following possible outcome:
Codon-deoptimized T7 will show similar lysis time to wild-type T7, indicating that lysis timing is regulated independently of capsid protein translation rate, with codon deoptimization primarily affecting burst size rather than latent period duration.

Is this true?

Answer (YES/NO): YES